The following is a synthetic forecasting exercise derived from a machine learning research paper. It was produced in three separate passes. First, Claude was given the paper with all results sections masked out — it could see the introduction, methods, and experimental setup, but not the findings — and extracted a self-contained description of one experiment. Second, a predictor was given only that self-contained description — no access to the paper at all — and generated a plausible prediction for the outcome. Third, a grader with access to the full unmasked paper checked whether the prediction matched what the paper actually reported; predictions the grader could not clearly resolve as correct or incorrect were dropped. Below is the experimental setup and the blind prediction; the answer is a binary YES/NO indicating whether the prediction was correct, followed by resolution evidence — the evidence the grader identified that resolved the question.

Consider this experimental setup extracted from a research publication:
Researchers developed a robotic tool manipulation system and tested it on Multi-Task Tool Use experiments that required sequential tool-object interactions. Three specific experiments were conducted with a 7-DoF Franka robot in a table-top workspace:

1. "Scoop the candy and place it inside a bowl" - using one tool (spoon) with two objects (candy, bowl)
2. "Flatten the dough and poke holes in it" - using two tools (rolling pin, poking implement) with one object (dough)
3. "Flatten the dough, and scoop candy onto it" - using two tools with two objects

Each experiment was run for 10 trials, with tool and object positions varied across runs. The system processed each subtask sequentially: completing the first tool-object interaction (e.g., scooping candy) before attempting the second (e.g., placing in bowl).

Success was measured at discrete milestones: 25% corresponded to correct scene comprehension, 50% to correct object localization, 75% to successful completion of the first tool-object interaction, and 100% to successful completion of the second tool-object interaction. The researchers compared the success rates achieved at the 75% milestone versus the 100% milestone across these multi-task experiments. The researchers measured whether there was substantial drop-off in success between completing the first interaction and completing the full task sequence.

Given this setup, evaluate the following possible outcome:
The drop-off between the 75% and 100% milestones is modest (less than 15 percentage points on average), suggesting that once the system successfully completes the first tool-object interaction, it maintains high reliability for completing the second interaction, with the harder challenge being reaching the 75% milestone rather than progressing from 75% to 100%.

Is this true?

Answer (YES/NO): NO